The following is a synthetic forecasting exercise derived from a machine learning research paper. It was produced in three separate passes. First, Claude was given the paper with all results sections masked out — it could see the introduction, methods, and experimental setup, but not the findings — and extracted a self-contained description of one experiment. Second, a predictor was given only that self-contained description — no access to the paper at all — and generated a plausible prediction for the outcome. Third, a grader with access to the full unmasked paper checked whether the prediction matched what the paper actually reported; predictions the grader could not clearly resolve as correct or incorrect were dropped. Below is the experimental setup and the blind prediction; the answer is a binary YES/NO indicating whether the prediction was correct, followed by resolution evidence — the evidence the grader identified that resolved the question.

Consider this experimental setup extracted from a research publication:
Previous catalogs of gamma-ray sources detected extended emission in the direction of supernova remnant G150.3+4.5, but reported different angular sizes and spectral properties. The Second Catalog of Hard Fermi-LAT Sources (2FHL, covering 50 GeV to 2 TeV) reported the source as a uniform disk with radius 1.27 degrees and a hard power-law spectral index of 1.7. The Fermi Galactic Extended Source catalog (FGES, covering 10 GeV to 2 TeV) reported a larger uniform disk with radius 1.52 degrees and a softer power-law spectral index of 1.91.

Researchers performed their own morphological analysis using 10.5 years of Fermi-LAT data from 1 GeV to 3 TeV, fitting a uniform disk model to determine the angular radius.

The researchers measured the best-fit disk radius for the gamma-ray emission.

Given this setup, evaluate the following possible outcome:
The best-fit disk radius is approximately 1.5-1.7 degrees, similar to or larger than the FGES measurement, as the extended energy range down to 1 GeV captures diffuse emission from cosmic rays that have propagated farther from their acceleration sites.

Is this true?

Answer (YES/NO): NO